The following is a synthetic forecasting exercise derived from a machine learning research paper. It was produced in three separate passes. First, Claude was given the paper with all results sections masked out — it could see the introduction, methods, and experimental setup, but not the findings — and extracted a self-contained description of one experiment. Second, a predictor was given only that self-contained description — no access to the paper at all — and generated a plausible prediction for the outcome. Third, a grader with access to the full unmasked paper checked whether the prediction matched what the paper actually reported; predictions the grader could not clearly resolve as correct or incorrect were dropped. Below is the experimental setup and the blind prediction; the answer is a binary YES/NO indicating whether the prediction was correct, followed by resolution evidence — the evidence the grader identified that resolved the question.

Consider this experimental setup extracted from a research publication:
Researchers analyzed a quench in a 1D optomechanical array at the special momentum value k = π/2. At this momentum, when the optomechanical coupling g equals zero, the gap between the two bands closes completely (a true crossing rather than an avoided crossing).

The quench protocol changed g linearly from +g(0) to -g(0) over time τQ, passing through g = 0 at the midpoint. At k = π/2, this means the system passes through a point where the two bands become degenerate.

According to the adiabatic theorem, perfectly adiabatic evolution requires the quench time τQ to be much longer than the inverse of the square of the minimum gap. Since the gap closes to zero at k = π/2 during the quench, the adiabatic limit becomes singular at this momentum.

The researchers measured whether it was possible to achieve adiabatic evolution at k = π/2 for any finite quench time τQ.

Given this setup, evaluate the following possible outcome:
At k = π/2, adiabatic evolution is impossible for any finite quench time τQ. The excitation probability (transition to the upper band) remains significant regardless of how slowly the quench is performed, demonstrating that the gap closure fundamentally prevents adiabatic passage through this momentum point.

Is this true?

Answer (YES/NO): YES